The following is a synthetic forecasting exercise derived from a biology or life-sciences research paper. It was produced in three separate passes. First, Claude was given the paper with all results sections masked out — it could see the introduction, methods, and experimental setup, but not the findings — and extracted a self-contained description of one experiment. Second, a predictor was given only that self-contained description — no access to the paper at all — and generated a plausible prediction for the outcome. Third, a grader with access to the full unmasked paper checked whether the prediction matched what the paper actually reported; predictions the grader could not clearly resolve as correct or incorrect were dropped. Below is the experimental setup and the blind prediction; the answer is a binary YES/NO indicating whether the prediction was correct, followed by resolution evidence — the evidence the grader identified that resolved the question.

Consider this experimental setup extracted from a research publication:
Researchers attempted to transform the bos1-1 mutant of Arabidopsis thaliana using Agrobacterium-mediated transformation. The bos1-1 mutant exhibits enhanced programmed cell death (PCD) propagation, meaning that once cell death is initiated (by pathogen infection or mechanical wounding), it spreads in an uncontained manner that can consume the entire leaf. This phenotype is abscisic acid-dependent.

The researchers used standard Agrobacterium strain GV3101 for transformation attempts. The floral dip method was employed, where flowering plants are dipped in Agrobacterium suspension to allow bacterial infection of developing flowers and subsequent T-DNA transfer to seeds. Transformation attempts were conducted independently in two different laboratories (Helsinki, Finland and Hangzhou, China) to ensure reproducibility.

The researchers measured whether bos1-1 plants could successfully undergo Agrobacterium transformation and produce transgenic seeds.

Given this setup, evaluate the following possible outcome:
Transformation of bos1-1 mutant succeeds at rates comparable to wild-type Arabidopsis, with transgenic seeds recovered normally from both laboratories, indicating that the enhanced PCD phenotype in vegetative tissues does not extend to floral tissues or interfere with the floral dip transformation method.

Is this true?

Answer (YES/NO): NO